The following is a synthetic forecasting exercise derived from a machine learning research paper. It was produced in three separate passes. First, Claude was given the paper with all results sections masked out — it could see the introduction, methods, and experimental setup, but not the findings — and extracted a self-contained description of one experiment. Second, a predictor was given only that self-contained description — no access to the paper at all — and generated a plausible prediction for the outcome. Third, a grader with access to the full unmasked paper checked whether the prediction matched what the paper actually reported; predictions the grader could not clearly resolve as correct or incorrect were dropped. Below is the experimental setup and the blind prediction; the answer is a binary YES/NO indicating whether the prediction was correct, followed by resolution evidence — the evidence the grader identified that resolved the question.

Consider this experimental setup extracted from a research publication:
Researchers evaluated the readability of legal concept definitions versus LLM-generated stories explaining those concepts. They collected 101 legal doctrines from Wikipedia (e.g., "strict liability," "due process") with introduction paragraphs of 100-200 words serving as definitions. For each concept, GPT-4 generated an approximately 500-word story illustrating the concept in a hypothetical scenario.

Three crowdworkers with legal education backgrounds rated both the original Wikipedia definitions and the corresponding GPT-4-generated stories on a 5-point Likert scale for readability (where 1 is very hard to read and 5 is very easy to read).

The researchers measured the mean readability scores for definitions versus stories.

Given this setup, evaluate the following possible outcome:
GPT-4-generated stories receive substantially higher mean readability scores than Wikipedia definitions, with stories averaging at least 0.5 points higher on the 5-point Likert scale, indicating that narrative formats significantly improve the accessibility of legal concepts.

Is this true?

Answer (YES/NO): YES